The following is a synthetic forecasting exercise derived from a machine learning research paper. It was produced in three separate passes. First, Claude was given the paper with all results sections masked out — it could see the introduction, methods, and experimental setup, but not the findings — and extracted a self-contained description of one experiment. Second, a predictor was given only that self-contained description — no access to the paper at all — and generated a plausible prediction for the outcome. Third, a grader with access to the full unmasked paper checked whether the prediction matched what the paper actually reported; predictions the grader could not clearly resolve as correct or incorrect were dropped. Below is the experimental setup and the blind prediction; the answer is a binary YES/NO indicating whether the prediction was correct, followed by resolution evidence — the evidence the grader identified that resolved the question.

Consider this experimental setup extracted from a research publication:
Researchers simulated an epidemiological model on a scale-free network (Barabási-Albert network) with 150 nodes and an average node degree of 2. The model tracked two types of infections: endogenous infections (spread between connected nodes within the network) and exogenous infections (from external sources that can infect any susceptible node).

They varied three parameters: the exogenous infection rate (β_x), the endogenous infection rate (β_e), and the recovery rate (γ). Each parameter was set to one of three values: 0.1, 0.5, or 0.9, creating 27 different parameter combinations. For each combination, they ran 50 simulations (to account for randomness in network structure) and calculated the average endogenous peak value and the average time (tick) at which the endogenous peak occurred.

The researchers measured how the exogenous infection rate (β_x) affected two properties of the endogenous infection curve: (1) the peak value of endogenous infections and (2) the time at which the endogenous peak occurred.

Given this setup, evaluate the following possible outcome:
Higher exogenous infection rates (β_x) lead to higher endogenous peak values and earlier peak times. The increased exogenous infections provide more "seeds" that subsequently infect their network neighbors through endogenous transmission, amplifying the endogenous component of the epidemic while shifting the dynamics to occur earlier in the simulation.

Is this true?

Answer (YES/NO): YES